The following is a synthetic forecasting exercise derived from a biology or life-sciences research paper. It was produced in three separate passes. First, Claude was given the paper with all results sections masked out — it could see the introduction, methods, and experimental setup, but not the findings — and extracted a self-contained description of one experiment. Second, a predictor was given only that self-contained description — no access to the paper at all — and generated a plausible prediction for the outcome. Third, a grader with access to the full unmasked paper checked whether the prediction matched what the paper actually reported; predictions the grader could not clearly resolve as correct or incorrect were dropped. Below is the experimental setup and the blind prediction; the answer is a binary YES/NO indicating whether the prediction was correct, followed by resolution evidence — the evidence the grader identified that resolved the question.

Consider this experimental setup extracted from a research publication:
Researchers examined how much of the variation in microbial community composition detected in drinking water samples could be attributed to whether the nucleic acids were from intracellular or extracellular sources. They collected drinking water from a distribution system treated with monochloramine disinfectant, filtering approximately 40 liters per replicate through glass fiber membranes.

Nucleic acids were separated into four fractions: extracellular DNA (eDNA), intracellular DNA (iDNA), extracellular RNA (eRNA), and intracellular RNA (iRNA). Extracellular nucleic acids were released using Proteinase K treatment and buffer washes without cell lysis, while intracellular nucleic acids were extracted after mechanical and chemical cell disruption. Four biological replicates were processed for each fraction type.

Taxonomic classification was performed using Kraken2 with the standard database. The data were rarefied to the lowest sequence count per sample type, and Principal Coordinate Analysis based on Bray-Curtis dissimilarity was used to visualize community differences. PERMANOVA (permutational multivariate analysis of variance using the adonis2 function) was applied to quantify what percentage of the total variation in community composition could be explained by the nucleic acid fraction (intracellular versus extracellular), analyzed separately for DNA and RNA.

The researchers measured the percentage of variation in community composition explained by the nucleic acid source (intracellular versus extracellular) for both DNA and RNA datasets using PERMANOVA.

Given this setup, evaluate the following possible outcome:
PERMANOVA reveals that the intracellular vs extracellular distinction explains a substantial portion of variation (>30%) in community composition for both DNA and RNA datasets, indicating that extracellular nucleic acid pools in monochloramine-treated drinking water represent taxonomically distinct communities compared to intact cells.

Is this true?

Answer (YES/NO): YES